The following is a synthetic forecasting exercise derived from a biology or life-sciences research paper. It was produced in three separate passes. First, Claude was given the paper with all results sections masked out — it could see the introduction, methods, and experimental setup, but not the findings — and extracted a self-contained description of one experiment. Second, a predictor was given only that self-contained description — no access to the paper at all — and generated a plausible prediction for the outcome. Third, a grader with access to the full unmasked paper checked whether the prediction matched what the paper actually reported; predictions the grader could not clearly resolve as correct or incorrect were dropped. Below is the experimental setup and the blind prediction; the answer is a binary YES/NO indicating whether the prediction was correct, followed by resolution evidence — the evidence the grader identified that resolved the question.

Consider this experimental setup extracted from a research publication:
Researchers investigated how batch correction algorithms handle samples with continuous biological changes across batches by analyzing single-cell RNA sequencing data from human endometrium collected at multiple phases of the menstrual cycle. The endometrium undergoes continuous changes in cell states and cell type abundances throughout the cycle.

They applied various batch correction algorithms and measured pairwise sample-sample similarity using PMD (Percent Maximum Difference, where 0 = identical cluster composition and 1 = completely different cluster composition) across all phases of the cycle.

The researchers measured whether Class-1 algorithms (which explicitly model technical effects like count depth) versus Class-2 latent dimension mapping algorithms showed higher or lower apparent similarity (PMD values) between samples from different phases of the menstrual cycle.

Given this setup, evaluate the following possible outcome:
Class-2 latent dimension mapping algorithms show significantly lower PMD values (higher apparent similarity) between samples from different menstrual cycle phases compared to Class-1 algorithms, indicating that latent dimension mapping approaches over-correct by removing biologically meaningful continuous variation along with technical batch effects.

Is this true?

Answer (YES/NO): YES